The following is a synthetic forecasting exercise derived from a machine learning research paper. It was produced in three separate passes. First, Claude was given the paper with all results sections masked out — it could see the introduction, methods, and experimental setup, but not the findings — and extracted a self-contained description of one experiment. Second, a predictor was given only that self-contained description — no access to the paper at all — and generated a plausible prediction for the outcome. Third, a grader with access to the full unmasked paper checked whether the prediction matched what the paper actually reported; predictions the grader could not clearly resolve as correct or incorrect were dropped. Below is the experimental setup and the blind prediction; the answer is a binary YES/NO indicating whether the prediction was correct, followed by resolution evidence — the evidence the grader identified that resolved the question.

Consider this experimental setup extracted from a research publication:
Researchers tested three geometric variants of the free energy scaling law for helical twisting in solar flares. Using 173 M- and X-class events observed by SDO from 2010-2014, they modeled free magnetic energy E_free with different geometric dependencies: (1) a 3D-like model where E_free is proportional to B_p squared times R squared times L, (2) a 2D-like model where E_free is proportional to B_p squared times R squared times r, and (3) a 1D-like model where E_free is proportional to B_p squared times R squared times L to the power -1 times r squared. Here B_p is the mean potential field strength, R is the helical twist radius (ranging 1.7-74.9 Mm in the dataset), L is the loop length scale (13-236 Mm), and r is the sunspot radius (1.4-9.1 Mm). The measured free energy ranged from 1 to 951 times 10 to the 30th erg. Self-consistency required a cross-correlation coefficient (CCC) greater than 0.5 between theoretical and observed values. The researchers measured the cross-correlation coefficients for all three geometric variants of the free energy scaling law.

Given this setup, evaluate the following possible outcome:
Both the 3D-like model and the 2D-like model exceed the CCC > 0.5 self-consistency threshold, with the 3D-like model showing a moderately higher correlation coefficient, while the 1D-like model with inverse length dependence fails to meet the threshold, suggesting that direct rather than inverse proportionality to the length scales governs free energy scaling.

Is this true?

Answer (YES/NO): NO